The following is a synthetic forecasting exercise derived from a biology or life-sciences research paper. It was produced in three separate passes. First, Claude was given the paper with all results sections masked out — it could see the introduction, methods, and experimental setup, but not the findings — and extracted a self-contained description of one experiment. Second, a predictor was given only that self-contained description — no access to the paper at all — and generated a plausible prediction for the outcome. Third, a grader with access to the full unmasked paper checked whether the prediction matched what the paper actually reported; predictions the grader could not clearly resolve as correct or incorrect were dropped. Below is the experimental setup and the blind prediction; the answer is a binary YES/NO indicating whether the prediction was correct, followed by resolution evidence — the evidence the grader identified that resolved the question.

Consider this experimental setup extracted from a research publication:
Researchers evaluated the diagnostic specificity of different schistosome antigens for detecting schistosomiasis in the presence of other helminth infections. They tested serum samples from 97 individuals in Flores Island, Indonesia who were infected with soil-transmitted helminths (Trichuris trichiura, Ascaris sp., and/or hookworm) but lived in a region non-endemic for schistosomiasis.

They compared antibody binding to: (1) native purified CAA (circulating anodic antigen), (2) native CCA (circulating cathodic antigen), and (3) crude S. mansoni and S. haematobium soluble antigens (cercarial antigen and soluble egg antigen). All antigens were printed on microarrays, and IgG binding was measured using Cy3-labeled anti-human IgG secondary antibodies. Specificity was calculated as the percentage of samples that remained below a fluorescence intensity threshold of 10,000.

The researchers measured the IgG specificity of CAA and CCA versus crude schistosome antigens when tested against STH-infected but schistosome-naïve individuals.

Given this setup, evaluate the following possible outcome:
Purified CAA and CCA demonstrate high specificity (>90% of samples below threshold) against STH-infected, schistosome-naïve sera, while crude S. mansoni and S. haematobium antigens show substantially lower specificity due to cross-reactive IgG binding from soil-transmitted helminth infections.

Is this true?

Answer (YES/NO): YES